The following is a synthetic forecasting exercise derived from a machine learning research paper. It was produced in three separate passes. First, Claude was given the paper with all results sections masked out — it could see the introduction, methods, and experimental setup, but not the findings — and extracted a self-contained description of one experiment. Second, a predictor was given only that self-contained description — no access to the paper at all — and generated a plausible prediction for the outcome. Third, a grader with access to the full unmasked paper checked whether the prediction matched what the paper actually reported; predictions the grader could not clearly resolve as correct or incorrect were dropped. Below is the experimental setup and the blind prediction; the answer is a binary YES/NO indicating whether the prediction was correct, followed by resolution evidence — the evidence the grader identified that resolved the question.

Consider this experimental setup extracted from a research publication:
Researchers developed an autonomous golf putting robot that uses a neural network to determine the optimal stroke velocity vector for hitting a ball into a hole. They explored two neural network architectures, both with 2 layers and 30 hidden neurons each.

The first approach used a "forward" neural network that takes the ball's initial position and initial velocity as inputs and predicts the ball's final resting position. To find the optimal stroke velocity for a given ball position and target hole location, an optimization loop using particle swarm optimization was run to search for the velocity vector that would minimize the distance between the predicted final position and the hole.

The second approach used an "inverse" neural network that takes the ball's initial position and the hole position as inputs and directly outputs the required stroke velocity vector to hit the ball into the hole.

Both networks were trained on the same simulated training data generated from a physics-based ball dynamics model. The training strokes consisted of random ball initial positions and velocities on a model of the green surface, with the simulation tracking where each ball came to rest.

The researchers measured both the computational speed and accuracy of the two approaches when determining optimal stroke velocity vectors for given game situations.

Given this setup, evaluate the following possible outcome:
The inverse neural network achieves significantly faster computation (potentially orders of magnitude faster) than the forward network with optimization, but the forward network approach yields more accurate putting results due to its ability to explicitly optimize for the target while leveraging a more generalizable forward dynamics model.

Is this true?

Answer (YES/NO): NO